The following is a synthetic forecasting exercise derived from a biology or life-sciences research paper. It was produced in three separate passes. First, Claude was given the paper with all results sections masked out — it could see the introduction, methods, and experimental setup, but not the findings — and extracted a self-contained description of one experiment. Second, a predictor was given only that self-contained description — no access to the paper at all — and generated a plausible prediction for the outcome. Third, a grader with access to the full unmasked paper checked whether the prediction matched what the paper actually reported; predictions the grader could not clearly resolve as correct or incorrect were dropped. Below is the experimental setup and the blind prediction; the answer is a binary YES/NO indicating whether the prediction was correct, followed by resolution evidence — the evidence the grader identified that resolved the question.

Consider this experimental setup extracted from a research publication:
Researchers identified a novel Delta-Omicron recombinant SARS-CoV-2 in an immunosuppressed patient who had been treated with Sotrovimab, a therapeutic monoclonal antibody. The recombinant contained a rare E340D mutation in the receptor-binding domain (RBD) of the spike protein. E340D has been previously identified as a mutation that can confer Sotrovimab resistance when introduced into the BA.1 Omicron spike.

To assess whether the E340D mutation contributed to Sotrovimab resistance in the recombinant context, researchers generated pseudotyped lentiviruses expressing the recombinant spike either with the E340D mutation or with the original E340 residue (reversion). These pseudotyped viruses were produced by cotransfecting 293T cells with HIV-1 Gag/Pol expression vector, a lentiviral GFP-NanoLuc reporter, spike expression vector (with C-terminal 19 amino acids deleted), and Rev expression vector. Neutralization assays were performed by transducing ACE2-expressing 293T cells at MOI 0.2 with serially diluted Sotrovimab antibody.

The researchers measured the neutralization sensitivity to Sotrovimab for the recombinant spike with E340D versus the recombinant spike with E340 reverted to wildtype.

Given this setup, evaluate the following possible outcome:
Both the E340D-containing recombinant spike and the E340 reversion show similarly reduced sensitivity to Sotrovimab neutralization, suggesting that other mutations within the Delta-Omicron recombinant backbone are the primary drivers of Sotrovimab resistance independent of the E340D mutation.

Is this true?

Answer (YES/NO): YES